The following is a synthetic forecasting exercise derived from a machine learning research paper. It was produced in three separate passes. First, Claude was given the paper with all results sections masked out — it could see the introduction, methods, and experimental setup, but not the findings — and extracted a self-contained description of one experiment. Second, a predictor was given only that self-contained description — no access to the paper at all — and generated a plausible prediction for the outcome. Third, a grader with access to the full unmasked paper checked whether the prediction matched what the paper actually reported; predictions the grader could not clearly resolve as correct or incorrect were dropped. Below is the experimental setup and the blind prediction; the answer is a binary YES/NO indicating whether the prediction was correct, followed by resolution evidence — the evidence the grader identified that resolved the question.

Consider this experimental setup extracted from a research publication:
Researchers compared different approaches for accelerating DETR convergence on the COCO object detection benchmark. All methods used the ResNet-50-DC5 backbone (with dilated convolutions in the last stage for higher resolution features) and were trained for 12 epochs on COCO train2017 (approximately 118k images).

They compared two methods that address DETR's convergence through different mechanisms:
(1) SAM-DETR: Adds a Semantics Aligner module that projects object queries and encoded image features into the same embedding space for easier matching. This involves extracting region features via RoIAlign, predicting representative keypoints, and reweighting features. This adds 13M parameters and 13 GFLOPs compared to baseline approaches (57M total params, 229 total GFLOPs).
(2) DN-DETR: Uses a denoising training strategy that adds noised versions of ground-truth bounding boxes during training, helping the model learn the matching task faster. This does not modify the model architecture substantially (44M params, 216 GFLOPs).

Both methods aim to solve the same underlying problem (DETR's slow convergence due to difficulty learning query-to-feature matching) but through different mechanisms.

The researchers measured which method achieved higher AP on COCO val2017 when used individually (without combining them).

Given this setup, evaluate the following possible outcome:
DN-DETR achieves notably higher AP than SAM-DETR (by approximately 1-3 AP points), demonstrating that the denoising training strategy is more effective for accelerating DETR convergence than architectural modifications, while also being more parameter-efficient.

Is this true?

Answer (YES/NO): YES